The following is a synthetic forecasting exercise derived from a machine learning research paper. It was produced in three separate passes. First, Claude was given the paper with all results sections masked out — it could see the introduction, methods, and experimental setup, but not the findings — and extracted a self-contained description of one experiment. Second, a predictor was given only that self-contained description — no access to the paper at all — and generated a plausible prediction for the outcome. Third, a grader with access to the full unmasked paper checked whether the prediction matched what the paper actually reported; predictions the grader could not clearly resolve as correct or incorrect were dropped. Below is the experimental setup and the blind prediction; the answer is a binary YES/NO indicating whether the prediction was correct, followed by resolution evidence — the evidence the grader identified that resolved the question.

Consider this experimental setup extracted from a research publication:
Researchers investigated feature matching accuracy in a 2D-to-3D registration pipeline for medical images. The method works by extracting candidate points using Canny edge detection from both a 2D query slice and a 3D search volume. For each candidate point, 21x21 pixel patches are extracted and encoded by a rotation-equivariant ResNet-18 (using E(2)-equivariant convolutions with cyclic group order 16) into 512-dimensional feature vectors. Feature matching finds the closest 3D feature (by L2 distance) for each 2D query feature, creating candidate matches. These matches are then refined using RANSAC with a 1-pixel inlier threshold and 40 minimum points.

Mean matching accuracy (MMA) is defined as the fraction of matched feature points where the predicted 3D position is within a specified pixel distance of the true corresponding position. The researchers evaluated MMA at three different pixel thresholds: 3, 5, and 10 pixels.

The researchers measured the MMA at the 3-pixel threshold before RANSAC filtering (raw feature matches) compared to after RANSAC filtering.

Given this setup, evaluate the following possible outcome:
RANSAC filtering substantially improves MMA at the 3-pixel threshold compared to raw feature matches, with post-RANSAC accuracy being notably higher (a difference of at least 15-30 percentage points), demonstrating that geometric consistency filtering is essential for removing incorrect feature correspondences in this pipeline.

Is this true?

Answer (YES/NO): YES